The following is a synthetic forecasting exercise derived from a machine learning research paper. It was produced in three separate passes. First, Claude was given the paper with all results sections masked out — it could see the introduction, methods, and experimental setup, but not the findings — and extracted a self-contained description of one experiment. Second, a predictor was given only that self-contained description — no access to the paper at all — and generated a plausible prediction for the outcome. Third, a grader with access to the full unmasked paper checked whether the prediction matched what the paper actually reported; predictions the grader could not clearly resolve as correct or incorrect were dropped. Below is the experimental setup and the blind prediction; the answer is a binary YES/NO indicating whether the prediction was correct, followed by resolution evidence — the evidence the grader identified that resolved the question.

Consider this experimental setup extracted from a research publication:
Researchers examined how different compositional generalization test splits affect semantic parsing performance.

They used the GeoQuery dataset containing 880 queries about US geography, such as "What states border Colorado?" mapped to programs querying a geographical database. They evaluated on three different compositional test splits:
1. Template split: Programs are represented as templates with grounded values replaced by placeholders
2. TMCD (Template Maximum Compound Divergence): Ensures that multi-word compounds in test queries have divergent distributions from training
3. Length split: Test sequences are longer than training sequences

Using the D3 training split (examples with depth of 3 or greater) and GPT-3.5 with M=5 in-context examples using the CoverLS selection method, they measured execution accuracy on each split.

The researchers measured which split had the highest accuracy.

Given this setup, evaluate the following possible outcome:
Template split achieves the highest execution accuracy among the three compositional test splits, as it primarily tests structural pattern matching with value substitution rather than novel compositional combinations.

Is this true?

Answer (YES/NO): YES